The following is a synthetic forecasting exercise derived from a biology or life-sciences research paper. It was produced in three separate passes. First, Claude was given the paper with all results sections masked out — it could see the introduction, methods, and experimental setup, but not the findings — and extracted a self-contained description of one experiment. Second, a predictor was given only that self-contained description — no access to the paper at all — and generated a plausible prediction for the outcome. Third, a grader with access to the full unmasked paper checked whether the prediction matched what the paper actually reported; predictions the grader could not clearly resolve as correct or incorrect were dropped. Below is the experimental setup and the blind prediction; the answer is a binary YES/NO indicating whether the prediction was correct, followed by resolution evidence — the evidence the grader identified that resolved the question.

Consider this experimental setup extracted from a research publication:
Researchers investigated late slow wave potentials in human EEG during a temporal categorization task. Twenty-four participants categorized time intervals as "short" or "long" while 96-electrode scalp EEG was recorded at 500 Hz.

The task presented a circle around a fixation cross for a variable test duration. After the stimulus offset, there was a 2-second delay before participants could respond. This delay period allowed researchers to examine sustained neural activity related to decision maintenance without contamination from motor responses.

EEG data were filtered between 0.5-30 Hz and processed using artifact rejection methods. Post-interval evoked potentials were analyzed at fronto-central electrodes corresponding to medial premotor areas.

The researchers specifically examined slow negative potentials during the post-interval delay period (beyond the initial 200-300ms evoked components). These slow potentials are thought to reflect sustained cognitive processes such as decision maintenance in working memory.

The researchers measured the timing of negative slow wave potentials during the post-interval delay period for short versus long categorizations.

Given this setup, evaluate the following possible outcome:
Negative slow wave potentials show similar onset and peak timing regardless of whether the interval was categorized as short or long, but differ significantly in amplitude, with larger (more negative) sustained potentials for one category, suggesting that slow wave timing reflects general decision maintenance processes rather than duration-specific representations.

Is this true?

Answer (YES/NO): NO